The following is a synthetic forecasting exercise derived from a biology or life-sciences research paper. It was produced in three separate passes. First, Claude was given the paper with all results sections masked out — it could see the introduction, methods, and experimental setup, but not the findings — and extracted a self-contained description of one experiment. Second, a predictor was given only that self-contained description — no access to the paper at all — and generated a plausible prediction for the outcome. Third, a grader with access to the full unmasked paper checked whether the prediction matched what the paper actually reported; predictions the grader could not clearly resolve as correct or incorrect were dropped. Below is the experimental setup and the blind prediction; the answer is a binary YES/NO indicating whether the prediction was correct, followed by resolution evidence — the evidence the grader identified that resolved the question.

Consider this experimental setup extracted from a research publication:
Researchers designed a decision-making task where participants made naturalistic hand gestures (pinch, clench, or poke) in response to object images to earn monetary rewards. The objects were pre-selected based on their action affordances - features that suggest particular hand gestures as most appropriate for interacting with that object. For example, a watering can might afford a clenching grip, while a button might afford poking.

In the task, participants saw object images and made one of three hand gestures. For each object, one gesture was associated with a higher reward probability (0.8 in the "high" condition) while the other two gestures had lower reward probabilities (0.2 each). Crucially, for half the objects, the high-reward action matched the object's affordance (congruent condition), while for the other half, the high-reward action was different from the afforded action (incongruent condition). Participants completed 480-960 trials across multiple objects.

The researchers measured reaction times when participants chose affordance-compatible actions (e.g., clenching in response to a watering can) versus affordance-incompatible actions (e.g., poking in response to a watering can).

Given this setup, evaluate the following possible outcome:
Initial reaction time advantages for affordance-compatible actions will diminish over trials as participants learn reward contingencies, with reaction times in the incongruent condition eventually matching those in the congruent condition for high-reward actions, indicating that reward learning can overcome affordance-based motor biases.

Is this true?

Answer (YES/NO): NO